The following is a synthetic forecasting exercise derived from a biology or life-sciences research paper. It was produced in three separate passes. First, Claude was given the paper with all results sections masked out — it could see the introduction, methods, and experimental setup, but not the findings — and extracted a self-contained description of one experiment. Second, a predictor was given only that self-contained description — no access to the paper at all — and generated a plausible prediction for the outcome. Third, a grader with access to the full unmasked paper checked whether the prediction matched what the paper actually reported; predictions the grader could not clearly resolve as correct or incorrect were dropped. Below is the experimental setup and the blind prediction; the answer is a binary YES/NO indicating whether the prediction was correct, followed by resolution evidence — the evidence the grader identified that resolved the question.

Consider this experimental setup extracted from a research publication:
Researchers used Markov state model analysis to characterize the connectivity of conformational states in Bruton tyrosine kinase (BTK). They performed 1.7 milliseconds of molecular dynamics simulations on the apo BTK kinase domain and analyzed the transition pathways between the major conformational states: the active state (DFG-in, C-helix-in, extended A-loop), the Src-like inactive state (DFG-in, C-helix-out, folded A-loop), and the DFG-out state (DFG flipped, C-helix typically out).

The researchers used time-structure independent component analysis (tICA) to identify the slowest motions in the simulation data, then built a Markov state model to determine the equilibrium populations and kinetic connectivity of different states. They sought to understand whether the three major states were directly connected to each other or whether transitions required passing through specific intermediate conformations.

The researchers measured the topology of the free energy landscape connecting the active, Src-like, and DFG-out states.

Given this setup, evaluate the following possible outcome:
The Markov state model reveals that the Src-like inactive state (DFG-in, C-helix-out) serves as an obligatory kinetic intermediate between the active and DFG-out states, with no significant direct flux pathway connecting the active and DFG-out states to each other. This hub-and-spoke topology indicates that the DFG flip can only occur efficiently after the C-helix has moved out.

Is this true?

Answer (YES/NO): NO